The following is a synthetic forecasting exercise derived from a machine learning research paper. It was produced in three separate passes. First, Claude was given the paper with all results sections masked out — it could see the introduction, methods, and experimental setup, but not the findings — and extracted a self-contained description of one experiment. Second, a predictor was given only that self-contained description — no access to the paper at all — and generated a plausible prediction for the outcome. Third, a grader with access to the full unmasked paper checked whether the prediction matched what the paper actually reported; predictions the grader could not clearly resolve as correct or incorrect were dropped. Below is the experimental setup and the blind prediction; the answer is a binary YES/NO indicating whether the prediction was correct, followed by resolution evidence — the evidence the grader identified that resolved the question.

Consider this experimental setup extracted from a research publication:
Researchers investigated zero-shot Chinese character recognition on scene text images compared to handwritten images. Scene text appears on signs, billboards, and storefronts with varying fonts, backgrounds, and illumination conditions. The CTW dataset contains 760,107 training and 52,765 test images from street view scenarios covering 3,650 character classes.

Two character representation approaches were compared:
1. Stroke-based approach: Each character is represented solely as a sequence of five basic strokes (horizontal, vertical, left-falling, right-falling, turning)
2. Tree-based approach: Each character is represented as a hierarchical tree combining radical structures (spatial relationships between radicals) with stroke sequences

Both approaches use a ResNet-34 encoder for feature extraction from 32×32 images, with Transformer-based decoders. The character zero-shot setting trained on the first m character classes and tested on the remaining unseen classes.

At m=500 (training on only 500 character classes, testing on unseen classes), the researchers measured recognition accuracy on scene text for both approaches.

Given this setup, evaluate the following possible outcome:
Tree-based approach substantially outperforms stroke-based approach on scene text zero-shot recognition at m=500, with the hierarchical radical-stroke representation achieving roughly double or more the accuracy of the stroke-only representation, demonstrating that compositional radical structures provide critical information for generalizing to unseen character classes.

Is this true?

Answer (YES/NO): NO